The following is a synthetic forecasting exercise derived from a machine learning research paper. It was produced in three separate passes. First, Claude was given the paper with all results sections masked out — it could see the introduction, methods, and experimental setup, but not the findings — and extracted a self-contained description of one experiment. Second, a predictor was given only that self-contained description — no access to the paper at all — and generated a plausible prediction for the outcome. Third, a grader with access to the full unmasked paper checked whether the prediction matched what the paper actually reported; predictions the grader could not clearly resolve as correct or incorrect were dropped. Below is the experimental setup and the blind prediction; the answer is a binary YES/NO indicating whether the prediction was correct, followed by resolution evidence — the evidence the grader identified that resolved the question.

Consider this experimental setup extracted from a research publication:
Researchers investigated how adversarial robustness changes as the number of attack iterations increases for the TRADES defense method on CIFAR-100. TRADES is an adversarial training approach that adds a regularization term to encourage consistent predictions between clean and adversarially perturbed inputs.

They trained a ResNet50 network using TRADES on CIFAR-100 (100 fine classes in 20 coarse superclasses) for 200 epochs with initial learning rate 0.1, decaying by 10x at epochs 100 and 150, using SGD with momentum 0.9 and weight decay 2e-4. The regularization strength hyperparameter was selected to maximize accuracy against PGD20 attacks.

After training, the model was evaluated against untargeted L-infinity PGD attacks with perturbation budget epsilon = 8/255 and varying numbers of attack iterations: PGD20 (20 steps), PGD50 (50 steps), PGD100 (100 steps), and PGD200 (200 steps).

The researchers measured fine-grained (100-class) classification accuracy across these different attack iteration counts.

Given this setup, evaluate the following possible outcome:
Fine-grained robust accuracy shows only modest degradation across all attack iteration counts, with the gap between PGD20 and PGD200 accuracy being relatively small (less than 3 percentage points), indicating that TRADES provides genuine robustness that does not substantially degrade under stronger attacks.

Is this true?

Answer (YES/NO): YES